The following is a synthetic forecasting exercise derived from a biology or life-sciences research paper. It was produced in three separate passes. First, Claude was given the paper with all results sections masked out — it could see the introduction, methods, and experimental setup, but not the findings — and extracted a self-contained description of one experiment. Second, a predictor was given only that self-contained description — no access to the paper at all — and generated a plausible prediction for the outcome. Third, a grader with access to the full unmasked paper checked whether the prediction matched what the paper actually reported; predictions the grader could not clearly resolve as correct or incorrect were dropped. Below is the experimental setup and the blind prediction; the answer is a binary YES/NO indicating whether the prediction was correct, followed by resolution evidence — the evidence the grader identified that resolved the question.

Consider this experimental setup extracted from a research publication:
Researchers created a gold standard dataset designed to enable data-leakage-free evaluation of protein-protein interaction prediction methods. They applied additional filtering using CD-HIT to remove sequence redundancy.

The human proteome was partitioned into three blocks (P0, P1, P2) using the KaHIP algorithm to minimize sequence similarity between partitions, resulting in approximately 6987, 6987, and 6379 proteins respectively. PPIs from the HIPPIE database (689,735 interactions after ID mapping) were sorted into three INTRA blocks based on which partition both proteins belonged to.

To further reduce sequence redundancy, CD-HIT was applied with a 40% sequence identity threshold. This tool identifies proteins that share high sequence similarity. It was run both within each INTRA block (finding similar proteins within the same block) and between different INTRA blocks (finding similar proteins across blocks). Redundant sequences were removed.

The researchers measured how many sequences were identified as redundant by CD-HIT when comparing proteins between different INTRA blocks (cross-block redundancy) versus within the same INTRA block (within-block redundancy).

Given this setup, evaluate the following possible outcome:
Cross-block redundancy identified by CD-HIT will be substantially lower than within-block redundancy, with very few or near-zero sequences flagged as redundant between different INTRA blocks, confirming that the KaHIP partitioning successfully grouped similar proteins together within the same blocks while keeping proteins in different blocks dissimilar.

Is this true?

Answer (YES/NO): YES